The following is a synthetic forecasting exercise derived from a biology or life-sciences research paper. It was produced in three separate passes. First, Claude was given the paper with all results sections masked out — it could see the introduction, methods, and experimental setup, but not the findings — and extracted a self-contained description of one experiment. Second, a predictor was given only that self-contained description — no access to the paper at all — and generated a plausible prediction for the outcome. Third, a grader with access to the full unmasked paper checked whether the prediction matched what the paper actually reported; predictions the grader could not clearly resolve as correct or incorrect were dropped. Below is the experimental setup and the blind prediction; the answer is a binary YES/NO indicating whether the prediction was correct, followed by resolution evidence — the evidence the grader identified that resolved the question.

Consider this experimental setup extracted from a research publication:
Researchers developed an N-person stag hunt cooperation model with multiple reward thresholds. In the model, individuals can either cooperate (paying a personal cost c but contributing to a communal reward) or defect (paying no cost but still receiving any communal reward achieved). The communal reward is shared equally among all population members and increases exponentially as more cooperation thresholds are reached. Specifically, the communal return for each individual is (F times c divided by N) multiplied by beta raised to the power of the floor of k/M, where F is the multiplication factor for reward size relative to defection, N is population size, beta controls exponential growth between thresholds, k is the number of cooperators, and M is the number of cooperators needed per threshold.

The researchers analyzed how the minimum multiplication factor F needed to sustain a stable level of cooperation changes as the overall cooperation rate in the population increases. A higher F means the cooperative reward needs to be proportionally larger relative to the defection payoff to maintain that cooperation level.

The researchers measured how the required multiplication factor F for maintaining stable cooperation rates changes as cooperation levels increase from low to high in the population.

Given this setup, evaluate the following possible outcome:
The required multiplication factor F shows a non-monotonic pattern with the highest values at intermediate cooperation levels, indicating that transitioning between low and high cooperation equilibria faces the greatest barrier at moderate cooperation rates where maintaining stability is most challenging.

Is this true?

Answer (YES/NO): NO